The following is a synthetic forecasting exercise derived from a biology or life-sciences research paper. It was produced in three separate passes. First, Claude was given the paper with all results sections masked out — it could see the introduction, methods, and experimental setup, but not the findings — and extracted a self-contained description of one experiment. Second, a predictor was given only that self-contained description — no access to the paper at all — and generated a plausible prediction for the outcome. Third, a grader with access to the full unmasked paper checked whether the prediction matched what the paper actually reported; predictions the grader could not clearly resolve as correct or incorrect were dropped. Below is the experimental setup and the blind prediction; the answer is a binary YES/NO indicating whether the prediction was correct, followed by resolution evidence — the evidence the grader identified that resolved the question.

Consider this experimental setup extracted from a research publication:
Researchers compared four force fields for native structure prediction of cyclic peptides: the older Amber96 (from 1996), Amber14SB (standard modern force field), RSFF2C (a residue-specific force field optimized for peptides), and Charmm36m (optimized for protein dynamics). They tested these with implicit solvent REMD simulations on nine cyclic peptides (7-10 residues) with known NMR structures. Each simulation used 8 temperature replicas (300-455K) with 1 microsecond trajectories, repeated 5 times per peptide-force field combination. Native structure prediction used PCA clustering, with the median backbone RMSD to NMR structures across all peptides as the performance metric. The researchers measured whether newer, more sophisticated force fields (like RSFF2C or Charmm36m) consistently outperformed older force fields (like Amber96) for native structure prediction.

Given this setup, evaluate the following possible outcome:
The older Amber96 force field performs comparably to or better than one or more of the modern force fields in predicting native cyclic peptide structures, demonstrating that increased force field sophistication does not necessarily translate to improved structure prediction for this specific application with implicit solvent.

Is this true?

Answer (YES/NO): YES